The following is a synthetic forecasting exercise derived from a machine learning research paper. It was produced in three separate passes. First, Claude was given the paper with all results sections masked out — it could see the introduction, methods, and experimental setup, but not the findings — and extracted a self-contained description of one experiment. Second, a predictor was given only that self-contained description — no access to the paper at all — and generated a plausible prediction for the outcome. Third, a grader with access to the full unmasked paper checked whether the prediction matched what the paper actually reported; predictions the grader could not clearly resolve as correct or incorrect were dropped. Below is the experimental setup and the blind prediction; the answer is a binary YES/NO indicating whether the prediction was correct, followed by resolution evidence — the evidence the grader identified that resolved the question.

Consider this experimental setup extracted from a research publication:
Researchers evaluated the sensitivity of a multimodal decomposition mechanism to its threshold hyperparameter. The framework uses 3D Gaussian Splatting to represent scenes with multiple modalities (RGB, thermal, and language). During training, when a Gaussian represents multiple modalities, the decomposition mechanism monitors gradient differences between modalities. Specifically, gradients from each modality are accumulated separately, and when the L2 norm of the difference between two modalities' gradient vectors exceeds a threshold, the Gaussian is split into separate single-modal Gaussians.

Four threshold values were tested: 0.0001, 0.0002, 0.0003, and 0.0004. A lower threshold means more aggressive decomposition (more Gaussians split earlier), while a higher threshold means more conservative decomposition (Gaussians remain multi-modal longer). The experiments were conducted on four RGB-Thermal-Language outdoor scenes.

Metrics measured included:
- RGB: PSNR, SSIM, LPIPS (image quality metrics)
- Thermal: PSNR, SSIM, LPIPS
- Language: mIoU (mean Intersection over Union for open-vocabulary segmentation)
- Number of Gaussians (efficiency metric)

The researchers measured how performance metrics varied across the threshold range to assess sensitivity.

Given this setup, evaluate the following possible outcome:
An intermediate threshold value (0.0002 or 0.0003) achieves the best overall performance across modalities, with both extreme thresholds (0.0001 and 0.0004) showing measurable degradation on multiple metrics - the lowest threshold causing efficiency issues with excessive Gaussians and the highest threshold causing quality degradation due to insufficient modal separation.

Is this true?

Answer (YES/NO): NO